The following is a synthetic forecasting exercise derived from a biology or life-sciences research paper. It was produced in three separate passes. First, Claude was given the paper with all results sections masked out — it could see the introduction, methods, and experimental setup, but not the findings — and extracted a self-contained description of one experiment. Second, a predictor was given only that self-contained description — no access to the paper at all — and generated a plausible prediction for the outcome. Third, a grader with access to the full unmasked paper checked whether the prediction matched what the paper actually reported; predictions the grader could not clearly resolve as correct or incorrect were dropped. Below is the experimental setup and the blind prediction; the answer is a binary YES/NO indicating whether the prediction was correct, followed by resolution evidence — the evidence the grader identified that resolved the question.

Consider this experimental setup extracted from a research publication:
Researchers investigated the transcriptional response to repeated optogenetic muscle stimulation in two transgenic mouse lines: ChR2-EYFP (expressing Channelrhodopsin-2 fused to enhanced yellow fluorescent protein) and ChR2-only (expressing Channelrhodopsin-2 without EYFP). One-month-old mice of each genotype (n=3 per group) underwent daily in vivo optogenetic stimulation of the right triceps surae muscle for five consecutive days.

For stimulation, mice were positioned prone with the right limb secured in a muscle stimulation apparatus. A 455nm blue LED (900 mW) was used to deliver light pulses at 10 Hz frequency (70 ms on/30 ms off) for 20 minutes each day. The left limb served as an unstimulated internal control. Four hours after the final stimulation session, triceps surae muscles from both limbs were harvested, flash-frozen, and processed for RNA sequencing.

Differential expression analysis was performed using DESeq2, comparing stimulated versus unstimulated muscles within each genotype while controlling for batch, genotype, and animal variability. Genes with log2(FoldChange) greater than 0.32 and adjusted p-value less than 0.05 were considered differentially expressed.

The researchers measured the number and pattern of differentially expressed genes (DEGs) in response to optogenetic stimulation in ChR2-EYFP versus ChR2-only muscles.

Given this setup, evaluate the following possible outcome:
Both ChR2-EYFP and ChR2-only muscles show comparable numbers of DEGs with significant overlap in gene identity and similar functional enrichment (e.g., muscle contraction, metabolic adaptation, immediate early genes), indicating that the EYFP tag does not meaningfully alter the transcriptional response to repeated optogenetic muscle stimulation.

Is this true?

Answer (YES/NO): NO